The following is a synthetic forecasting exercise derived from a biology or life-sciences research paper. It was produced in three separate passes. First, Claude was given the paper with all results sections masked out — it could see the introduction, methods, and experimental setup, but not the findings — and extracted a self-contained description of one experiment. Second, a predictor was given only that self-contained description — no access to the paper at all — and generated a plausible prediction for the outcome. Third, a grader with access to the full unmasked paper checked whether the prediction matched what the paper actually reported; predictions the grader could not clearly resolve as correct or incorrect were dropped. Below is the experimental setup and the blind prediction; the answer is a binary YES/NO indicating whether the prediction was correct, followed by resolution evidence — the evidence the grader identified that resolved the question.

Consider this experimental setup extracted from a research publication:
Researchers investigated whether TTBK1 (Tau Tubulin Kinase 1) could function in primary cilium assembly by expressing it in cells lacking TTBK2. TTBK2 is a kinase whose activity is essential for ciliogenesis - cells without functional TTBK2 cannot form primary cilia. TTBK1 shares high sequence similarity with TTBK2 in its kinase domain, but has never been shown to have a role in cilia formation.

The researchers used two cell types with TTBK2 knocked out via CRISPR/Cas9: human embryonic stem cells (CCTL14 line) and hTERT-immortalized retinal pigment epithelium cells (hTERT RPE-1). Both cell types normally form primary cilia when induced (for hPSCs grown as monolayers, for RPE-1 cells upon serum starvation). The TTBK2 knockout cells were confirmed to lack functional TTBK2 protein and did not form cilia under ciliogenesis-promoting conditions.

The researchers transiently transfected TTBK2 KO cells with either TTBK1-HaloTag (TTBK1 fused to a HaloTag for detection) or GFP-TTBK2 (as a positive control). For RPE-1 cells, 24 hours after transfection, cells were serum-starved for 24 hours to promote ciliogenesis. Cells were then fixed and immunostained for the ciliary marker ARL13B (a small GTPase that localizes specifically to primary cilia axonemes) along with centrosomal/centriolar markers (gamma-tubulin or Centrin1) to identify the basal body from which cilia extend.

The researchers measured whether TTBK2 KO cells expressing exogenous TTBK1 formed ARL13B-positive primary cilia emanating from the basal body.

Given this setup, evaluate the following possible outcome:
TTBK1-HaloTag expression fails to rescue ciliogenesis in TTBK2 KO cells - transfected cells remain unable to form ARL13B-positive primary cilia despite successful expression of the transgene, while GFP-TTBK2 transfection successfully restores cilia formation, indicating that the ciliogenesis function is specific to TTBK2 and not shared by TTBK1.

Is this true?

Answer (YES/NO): NO